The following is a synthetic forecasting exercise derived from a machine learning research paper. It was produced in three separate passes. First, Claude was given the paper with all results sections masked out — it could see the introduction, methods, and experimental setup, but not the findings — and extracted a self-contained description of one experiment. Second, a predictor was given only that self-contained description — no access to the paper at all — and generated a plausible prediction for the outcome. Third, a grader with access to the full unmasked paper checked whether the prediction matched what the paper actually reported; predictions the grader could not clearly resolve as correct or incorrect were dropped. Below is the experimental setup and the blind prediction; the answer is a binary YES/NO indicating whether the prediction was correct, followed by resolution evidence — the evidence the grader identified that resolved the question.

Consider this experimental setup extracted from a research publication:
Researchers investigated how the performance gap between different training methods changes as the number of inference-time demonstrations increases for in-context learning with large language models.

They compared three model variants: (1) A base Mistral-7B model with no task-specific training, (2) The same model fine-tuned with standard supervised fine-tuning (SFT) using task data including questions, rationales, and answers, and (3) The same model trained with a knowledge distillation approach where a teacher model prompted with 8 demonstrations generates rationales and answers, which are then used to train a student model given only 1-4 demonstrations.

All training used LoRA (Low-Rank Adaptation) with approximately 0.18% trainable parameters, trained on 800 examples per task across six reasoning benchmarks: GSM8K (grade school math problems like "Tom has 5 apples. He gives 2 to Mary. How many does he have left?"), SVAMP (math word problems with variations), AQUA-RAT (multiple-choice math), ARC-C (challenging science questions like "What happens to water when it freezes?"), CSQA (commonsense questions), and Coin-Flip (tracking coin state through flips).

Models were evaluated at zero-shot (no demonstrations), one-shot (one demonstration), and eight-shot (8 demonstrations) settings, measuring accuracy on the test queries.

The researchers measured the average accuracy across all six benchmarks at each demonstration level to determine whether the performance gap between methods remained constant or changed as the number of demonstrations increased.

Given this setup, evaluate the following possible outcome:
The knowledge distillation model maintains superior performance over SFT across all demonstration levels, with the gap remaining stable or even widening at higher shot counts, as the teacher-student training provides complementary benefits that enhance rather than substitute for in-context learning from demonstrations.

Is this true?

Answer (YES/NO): NO